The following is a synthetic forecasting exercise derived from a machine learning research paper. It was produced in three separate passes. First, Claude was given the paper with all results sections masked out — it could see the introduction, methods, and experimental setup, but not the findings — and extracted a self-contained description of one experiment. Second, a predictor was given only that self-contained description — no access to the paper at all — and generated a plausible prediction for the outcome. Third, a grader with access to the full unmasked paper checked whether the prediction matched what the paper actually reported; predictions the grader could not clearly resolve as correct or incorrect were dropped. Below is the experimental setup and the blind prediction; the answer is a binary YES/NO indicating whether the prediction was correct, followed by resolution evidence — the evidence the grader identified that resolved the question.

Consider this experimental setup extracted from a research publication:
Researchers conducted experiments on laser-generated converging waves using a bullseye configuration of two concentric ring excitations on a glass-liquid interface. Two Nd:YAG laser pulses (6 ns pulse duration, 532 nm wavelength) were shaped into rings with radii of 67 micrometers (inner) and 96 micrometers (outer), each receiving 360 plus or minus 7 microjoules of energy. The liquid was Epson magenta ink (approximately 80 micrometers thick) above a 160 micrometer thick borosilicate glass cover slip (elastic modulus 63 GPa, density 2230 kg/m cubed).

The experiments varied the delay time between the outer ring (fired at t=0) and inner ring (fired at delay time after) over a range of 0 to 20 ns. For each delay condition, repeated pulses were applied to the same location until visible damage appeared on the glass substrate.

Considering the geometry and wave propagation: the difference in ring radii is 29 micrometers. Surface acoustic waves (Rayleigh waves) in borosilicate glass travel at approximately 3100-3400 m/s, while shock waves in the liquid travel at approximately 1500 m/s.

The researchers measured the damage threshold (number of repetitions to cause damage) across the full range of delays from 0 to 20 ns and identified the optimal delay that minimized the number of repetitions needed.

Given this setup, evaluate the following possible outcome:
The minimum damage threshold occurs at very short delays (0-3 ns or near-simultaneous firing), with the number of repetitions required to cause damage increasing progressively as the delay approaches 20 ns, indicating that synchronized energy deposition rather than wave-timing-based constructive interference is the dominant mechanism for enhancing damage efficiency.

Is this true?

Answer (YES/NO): NO